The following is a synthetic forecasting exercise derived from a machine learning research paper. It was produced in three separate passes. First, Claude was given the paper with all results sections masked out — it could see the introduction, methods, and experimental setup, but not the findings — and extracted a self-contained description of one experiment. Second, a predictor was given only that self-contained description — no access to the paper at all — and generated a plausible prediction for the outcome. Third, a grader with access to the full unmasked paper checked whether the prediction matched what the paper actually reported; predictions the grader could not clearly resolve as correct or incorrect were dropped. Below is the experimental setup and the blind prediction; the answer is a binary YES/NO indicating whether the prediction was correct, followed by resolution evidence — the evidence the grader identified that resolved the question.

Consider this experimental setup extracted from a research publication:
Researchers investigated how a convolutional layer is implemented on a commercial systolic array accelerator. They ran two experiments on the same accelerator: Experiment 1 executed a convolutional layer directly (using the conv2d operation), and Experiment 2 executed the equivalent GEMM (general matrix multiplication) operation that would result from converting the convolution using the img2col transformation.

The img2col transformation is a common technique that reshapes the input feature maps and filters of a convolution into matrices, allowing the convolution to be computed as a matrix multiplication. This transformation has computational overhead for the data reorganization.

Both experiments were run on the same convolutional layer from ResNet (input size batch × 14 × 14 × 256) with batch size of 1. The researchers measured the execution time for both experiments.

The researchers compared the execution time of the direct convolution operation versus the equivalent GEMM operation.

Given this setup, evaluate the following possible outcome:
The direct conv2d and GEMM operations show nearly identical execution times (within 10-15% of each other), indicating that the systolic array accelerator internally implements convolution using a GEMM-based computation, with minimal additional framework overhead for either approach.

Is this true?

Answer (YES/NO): NO